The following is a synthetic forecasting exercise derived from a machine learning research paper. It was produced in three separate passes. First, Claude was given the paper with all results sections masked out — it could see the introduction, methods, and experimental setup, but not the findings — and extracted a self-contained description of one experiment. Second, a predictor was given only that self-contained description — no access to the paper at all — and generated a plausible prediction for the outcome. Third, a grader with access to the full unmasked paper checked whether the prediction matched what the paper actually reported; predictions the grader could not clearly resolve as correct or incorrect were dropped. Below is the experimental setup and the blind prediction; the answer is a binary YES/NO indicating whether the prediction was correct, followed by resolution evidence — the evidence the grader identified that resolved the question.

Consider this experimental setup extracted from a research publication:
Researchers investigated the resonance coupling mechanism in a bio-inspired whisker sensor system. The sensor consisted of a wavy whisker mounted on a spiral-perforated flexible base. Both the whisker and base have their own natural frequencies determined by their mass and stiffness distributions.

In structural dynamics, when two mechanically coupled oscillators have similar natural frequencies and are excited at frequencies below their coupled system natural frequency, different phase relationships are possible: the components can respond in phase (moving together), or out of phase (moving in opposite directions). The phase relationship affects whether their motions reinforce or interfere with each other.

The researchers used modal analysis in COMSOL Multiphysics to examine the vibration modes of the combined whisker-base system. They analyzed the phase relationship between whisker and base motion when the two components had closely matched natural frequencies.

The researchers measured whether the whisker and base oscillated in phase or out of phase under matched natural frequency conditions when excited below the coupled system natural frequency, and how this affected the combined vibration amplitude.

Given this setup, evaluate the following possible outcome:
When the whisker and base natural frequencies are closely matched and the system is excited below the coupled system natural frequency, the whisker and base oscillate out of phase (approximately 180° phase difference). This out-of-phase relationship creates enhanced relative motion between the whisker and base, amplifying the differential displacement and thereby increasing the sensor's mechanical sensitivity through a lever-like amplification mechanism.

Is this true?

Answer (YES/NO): NO